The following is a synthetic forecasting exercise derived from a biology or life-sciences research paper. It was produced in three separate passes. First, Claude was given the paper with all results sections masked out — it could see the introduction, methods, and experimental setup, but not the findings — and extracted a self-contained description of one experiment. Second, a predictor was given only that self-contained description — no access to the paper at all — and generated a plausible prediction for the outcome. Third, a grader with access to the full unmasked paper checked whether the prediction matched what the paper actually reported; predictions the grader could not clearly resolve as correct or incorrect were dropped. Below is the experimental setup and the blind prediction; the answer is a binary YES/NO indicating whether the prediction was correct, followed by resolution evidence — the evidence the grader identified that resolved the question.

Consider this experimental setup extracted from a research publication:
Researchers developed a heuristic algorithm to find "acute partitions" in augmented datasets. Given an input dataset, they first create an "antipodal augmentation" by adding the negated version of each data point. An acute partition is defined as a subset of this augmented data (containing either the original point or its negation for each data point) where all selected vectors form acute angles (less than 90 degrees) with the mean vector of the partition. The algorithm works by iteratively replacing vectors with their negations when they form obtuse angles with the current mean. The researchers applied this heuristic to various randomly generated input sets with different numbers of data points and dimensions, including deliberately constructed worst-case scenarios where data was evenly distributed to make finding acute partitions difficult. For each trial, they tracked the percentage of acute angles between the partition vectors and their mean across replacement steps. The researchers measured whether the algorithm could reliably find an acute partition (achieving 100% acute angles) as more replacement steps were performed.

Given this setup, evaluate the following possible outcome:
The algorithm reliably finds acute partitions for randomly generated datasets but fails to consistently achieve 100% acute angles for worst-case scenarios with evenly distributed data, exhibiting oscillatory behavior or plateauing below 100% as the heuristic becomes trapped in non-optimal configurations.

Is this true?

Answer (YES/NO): NO